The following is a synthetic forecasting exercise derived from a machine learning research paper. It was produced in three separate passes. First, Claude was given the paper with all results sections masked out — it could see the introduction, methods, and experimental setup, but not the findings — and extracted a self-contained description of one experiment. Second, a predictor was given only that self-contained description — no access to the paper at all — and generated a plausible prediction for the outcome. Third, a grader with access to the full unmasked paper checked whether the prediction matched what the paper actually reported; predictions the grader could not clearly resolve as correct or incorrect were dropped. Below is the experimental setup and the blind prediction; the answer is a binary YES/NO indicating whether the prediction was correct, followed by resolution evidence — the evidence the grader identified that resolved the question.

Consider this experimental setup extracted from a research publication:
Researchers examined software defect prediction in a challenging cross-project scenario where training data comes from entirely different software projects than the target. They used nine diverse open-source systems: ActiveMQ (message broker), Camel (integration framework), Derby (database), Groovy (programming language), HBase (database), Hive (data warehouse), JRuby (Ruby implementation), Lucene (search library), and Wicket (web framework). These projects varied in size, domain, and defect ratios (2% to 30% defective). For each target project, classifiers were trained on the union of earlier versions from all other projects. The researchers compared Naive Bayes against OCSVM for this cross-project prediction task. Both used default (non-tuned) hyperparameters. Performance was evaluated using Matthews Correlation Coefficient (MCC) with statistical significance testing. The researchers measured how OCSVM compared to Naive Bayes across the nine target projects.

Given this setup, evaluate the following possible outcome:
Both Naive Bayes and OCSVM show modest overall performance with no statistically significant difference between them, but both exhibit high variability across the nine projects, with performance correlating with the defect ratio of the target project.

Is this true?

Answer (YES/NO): NO